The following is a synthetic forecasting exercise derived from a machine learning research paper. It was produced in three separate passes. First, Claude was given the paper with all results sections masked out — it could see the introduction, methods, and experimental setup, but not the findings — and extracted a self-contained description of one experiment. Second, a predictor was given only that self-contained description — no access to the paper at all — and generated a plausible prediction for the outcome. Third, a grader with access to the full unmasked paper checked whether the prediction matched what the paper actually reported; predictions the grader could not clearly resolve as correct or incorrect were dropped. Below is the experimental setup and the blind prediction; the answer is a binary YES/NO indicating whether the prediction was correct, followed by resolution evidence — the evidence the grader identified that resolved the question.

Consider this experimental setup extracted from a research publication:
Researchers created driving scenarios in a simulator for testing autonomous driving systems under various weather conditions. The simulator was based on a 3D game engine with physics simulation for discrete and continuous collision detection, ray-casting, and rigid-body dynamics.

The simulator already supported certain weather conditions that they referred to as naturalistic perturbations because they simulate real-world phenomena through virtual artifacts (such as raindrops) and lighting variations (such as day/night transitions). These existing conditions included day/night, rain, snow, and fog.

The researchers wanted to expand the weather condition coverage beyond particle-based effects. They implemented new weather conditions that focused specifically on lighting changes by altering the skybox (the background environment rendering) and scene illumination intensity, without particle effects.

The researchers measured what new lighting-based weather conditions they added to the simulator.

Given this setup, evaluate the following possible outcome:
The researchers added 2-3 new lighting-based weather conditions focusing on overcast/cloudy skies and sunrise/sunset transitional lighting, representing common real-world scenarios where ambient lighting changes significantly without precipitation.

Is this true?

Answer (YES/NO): NO